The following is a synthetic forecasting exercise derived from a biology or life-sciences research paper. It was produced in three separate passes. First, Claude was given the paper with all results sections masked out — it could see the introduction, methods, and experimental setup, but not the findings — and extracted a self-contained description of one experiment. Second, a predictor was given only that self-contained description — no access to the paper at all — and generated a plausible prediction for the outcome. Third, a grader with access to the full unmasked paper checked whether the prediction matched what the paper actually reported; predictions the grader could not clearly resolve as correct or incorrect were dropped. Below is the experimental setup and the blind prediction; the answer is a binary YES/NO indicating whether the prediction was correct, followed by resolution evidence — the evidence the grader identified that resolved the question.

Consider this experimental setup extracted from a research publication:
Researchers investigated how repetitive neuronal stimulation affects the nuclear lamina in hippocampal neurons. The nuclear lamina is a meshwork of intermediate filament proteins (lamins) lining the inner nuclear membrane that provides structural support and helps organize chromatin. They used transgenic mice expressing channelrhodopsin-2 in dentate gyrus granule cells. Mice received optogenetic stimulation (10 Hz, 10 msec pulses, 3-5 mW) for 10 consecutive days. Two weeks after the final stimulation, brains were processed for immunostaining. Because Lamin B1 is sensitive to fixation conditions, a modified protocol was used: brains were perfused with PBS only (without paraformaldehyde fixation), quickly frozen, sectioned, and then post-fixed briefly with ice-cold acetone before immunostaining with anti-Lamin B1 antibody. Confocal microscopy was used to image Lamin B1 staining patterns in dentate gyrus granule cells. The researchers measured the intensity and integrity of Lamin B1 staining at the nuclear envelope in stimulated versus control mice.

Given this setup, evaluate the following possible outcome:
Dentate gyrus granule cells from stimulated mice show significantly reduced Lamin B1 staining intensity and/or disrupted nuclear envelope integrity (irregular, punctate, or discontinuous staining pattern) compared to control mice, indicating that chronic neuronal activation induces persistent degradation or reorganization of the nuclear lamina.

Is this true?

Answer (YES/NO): YES